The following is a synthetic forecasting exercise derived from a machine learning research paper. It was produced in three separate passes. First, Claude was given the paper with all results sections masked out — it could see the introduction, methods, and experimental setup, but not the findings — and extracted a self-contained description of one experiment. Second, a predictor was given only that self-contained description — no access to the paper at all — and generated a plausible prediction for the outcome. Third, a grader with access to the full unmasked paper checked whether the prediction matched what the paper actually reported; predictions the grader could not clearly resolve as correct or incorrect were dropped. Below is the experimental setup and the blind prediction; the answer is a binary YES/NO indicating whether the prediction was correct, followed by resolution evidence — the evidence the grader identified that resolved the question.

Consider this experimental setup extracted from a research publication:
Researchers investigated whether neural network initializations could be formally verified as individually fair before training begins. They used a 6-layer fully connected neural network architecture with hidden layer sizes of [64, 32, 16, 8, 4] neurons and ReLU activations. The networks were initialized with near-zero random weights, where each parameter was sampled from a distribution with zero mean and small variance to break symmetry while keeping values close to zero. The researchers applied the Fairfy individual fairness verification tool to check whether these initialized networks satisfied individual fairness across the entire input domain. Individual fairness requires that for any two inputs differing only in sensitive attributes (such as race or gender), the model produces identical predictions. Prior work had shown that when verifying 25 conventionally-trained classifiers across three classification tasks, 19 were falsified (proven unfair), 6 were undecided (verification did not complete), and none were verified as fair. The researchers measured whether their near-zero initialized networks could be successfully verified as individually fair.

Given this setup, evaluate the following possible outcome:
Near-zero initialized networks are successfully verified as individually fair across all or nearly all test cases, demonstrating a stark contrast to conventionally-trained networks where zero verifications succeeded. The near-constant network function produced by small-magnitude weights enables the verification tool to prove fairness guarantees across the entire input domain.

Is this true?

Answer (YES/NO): YES